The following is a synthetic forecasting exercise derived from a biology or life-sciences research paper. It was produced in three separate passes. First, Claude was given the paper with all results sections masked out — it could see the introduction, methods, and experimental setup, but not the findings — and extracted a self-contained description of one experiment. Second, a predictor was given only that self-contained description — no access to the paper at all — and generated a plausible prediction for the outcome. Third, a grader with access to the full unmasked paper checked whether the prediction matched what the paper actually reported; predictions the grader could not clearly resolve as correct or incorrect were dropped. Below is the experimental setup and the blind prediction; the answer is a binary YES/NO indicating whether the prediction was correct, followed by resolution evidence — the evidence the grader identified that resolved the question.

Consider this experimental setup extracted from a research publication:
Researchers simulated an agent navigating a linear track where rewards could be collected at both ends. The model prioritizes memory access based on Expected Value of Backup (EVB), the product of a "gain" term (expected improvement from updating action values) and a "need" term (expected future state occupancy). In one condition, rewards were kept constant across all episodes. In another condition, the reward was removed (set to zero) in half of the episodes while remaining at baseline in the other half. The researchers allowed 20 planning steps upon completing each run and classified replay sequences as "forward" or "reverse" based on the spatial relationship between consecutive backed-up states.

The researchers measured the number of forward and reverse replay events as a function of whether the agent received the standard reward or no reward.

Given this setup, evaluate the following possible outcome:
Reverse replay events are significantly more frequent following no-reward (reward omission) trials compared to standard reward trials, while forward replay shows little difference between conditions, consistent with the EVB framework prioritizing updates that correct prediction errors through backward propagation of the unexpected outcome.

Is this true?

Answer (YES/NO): NO